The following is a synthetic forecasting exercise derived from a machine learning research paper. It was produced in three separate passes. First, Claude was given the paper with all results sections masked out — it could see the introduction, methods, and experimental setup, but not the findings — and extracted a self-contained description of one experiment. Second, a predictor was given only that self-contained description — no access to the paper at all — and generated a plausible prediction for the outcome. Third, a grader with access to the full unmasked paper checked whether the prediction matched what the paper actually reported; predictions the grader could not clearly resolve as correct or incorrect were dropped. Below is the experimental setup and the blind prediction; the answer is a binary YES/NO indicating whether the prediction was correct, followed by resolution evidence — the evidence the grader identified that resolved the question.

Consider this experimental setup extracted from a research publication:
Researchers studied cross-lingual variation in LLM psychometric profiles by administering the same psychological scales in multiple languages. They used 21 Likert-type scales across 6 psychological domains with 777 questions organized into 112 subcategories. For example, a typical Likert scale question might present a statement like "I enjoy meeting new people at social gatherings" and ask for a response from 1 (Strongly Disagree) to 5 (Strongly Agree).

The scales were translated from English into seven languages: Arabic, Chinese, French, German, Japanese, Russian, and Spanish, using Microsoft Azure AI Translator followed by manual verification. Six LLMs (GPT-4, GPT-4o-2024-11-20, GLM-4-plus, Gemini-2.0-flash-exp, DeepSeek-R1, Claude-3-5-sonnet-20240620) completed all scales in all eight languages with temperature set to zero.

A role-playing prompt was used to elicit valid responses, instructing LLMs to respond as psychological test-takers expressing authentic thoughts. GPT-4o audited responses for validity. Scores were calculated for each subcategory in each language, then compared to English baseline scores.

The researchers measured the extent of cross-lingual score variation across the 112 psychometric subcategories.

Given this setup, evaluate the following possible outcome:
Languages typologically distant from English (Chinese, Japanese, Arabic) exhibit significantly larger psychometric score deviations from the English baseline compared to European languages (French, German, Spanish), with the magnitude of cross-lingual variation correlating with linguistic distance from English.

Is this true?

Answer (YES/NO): NO